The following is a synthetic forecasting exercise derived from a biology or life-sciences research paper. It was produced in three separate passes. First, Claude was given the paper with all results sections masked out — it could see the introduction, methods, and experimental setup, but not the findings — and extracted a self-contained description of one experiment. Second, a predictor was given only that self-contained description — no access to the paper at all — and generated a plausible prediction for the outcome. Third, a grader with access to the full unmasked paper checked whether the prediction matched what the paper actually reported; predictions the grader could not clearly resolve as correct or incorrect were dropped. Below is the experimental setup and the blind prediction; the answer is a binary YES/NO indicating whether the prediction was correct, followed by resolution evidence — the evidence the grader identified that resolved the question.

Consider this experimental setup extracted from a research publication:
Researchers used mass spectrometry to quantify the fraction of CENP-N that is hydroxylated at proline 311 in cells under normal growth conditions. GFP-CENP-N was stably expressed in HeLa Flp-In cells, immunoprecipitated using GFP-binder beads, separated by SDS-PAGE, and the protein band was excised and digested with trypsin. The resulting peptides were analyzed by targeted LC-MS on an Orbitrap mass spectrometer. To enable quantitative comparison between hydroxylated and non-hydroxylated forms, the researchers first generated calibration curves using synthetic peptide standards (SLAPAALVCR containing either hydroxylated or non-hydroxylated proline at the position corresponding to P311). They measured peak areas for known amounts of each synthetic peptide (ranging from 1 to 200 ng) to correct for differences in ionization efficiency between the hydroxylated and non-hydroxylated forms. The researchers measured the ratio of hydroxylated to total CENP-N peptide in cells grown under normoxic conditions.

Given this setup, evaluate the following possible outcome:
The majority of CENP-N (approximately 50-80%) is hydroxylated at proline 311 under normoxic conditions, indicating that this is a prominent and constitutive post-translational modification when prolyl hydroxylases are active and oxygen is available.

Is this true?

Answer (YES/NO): NO